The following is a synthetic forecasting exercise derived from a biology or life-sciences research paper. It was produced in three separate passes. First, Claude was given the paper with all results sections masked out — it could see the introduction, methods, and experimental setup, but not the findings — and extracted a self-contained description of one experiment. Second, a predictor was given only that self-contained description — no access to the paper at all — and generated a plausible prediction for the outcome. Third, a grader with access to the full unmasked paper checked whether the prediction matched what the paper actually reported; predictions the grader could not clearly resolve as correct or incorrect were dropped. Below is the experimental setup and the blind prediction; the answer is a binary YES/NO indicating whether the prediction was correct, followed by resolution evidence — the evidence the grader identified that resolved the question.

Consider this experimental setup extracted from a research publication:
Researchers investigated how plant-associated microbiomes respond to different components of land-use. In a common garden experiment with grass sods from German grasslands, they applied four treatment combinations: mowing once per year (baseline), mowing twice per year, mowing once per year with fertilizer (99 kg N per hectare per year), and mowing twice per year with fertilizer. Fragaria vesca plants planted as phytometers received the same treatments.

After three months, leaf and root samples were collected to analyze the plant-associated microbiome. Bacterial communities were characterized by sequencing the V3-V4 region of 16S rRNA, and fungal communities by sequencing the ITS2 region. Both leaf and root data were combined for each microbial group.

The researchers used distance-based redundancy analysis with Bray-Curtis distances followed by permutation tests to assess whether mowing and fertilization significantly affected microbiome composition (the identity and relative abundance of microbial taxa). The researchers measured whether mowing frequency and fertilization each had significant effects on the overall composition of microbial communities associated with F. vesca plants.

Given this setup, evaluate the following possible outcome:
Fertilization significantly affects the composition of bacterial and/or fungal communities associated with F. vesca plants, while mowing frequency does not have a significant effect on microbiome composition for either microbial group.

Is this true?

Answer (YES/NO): NO